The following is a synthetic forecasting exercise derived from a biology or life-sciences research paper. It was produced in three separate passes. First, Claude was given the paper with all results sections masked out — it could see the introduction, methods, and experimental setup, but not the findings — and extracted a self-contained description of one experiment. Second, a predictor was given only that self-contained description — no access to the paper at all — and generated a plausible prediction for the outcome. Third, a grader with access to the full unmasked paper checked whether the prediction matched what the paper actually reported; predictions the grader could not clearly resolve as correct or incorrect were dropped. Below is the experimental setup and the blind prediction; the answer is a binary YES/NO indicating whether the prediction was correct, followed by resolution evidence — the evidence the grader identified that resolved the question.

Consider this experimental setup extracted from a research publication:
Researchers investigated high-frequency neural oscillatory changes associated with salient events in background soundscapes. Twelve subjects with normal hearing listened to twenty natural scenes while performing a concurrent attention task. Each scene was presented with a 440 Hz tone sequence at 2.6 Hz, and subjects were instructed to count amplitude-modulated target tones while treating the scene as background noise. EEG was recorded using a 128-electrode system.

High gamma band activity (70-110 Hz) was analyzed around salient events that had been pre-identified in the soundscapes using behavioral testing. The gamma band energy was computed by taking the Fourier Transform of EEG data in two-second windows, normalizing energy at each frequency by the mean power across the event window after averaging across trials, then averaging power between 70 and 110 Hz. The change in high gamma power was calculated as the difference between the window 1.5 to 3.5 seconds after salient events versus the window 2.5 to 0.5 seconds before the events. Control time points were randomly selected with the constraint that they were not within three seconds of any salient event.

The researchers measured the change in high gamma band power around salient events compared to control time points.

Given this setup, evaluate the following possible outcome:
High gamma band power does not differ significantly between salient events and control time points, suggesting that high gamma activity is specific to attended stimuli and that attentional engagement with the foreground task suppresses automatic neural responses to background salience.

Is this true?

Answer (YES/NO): NO